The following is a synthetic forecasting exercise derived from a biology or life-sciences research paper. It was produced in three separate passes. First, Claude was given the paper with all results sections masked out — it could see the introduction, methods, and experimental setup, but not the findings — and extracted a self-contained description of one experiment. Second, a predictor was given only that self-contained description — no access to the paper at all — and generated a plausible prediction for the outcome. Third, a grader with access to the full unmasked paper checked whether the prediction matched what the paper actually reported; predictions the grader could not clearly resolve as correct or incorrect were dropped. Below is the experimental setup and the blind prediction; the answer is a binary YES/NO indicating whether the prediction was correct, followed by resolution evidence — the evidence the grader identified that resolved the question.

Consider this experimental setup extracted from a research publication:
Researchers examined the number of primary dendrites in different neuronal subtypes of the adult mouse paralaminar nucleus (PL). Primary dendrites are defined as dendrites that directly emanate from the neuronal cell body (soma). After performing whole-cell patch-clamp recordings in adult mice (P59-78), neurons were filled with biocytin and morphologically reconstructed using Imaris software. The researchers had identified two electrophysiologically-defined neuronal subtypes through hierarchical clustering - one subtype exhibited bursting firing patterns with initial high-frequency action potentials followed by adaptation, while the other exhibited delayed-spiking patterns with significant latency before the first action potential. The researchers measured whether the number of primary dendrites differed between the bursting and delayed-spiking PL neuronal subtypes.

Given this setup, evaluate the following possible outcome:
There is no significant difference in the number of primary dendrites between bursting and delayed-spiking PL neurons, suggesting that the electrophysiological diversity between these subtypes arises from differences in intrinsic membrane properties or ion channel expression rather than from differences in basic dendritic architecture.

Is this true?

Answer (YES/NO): NO